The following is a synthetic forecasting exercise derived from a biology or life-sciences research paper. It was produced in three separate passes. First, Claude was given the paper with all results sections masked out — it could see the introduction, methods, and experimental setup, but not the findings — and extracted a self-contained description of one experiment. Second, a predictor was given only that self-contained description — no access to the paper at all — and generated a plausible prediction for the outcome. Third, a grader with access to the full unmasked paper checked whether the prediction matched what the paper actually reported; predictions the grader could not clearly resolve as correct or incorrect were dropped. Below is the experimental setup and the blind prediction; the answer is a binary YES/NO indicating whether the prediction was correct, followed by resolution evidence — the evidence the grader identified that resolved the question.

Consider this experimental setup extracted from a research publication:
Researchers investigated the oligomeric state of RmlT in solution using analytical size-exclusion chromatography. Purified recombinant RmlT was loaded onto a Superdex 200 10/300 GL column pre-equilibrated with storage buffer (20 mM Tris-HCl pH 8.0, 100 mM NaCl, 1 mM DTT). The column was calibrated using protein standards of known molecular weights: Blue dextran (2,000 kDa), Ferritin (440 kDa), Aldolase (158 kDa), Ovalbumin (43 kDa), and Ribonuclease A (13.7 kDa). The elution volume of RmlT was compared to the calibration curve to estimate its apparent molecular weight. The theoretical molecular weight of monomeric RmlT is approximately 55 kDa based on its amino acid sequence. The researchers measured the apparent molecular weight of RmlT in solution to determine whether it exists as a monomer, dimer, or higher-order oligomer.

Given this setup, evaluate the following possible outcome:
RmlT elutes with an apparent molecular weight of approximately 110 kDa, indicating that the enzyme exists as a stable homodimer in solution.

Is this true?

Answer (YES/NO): YES